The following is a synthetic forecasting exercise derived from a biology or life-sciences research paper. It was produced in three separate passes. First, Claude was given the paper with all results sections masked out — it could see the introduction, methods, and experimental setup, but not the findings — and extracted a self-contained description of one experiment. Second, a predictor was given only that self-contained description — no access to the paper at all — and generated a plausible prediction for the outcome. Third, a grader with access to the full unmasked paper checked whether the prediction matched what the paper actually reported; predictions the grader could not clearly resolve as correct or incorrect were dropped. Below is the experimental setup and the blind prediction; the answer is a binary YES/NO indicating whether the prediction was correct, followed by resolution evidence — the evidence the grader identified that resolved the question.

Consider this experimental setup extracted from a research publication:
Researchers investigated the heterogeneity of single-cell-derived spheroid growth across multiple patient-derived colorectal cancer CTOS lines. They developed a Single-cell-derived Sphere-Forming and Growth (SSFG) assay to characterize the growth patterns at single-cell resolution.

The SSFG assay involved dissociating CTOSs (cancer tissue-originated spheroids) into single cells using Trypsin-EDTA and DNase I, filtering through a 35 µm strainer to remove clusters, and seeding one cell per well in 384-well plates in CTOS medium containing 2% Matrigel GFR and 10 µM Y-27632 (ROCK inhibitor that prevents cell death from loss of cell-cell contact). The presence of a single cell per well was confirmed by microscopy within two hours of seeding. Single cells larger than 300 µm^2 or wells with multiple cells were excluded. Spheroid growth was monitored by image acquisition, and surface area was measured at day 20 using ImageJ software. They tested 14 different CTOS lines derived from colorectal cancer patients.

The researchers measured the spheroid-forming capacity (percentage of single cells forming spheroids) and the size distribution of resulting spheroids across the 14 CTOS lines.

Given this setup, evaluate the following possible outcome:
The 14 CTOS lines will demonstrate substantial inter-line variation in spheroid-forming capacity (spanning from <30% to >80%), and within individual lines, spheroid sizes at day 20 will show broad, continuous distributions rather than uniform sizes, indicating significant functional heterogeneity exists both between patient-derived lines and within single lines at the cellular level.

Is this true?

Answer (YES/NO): NO